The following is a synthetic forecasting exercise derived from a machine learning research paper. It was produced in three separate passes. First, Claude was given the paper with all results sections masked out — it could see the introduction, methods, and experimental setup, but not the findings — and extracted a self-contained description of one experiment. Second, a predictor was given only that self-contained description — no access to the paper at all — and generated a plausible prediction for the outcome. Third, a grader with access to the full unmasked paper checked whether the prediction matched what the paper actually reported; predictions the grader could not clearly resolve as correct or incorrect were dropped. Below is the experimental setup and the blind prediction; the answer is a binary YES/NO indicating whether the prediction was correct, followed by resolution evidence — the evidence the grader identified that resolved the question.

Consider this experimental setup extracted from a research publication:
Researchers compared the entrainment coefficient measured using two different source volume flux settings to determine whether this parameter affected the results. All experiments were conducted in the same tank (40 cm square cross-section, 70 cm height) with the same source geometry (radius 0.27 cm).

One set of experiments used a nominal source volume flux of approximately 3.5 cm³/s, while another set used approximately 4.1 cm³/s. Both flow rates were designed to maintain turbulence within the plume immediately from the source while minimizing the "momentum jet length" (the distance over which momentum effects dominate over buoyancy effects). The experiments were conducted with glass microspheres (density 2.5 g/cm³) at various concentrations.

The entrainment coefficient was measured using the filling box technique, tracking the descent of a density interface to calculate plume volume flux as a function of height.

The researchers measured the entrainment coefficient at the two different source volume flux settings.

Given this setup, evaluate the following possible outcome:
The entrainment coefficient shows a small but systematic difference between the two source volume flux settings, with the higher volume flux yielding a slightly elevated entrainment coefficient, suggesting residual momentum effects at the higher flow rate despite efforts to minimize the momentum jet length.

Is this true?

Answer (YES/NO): NO